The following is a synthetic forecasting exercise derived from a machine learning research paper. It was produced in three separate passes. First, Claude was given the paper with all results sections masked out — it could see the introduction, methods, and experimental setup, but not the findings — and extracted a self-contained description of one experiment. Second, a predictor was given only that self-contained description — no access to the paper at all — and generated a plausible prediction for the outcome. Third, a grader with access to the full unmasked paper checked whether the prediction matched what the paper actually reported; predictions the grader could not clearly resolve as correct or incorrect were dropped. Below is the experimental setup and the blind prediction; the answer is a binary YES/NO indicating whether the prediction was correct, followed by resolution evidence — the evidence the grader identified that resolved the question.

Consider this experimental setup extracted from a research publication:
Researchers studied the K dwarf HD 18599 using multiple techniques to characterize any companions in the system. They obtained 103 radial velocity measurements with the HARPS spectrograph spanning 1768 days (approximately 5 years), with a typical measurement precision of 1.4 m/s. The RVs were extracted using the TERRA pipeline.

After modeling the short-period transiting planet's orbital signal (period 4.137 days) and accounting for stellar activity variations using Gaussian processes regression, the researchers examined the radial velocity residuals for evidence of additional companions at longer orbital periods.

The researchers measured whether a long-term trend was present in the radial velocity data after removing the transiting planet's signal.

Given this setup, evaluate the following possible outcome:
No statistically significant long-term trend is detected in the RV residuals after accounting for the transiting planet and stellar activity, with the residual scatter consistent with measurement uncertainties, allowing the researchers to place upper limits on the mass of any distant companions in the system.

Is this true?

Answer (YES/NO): NO